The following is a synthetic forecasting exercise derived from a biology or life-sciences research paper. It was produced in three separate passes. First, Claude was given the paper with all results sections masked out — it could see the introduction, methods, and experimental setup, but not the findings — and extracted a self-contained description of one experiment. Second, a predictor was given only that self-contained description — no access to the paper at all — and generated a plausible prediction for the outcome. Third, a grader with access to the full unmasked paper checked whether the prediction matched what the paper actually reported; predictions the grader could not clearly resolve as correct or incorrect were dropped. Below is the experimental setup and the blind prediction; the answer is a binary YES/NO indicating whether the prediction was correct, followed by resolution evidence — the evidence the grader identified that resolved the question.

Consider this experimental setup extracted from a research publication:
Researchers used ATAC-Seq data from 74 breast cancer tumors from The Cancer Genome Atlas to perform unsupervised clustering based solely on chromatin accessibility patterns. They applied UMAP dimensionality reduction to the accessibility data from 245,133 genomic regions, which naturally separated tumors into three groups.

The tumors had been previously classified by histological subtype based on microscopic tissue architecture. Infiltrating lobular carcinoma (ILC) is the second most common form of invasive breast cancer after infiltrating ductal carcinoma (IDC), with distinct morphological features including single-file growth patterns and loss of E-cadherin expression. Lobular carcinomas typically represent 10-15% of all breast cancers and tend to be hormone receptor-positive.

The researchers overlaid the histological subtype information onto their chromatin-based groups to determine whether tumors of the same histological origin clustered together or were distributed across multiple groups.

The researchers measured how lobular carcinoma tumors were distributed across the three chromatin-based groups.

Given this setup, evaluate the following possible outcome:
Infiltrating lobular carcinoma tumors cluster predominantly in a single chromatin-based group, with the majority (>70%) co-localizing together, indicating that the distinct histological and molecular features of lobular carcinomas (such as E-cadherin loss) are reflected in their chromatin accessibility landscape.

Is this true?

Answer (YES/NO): NO